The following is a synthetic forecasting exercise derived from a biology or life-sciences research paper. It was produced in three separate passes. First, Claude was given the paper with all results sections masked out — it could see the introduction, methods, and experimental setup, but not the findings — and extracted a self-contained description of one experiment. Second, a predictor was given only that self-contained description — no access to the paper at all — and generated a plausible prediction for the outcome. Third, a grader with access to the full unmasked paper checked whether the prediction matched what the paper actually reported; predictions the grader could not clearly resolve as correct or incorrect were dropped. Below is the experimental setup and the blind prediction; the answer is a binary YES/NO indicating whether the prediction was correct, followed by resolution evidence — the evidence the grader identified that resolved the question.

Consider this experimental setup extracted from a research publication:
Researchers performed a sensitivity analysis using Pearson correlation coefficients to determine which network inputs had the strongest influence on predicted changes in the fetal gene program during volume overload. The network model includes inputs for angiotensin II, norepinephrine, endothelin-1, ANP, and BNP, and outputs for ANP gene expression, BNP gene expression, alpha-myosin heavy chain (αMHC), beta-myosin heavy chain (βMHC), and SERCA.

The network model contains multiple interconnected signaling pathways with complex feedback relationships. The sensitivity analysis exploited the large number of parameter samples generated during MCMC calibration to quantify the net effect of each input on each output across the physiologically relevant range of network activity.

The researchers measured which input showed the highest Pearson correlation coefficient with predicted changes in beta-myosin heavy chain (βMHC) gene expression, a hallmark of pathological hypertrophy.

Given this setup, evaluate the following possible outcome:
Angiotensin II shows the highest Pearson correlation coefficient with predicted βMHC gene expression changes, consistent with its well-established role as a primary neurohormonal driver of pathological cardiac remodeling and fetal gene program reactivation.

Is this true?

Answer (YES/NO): NO